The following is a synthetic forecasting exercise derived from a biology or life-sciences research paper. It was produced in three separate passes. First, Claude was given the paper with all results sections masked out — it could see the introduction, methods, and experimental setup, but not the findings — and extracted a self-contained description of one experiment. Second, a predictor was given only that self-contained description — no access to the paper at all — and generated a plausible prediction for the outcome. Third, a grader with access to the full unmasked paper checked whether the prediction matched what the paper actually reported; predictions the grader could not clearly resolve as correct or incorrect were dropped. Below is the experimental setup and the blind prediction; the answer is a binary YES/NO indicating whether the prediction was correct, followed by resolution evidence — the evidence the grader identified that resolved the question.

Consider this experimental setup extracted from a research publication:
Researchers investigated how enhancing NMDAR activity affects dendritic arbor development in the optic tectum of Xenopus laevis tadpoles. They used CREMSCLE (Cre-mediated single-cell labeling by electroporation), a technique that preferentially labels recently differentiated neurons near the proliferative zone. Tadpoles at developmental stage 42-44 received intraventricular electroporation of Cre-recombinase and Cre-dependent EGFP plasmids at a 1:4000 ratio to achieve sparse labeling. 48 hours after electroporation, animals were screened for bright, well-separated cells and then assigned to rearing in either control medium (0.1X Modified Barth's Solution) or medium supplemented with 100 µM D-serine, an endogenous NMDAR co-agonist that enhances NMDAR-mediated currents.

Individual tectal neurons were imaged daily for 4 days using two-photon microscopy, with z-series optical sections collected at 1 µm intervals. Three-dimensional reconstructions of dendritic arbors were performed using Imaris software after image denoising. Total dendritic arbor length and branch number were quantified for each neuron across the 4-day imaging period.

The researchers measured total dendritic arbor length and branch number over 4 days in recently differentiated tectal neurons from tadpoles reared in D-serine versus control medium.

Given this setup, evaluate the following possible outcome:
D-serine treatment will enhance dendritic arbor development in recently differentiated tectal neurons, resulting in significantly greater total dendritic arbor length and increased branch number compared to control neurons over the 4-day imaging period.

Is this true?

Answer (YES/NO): NO